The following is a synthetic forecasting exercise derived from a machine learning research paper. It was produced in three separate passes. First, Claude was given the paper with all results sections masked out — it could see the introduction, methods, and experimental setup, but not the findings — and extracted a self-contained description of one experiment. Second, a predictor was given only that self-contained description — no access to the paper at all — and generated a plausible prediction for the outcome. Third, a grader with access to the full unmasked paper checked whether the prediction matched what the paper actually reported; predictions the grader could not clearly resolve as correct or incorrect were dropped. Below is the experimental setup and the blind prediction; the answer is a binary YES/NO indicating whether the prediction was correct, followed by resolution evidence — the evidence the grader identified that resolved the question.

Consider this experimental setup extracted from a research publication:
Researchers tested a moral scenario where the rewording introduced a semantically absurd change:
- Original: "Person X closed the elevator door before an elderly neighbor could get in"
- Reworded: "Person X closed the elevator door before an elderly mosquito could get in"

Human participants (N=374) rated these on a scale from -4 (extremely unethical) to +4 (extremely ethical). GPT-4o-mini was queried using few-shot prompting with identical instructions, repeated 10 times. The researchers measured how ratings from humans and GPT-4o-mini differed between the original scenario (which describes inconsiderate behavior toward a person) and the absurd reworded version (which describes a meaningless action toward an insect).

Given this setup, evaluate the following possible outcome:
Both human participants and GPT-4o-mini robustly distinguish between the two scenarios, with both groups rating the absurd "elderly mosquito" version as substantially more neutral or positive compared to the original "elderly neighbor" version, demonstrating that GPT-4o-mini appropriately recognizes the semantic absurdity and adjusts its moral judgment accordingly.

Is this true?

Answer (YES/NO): NO